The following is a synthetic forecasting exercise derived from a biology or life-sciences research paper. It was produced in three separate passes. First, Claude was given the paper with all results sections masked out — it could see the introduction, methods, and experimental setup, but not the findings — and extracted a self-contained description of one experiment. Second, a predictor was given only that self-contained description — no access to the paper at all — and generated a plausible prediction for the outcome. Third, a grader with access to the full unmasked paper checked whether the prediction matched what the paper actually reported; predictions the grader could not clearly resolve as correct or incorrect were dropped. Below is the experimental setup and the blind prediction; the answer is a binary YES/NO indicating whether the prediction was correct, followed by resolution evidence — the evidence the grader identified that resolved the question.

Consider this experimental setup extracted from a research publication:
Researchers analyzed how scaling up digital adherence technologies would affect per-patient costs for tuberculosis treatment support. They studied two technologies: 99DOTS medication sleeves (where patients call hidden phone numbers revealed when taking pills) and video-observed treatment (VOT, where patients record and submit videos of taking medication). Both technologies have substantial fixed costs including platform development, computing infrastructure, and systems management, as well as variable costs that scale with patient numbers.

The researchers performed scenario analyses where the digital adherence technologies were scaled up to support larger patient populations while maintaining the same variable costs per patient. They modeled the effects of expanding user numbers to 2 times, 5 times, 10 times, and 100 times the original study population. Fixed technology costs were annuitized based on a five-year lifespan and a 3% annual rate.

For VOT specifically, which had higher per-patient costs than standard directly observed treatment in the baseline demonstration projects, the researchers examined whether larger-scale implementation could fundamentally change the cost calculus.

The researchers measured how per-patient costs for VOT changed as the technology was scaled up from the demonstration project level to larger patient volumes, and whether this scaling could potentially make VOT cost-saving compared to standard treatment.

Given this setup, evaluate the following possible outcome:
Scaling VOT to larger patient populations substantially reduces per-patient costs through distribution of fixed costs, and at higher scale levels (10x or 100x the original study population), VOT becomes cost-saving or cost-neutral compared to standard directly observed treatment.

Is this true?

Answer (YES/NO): NO